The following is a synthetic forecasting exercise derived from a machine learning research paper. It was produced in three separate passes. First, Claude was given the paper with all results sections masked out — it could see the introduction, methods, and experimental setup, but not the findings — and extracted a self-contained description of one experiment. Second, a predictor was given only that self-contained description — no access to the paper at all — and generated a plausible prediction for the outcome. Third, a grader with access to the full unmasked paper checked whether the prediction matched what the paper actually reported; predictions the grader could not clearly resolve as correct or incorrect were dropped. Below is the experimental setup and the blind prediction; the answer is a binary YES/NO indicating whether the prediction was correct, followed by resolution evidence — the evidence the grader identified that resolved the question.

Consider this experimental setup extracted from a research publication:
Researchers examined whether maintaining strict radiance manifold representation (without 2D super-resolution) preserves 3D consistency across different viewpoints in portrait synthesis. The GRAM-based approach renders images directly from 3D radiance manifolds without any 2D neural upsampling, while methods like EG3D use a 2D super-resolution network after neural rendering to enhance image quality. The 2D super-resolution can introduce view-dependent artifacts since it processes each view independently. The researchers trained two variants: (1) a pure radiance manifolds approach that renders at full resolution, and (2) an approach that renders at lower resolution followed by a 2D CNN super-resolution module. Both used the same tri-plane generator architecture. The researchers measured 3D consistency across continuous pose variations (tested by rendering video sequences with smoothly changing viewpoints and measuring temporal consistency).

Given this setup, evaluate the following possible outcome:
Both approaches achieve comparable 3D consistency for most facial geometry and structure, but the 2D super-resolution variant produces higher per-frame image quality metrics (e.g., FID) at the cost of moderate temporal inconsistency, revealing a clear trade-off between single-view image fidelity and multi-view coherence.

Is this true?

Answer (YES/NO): NO